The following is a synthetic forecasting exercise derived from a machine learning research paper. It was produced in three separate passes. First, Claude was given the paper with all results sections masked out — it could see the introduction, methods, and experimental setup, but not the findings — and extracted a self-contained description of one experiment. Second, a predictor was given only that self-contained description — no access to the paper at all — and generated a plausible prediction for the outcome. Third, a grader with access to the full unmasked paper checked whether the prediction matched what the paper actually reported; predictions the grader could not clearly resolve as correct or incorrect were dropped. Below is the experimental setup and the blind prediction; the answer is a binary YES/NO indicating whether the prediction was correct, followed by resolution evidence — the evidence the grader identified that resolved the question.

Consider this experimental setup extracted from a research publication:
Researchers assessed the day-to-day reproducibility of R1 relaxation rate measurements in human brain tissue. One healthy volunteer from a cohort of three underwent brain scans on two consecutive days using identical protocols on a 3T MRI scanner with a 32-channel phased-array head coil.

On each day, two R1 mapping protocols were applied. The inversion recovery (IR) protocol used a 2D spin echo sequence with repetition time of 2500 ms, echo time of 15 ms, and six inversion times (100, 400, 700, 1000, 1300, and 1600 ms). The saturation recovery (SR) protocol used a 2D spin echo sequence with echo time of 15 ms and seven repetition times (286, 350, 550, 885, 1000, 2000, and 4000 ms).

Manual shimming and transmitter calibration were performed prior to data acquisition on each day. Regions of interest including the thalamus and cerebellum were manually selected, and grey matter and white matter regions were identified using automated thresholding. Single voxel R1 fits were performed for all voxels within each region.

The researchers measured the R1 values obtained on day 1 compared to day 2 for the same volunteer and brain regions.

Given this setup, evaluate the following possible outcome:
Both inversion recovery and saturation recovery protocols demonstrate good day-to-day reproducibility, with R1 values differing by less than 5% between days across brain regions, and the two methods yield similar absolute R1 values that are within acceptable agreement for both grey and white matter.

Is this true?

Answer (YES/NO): NO